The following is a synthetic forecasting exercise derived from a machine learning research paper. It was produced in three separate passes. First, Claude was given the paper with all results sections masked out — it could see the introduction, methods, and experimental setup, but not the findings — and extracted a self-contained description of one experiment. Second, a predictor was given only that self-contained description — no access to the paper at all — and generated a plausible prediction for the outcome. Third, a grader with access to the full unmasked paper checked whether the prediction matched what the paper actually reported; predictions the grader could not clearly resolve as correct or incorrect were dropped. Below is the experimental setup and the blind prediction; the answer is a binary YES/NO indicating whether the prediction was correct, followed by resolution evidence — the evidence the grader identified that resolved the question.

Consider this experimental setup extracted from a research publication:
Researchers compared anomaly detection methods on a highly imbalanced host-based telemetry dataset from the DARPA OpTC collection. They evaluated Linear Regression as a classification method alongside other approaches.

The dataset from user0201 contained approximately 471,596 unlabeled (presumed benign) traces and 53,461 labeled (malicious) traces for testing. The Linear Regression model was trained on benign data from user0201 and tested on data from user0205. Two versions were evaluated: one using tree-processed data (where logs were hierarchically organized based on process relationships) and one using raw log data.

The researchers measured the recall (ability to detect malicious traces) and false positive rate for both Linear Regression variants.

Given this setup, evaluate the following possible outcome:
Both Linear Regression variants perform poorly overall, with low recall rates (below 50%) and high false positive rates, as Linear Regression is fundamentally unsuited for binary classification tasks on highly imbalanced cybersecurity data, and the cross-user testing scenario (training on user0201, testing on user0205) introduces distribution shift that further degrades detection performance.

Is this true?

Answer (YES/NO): NO